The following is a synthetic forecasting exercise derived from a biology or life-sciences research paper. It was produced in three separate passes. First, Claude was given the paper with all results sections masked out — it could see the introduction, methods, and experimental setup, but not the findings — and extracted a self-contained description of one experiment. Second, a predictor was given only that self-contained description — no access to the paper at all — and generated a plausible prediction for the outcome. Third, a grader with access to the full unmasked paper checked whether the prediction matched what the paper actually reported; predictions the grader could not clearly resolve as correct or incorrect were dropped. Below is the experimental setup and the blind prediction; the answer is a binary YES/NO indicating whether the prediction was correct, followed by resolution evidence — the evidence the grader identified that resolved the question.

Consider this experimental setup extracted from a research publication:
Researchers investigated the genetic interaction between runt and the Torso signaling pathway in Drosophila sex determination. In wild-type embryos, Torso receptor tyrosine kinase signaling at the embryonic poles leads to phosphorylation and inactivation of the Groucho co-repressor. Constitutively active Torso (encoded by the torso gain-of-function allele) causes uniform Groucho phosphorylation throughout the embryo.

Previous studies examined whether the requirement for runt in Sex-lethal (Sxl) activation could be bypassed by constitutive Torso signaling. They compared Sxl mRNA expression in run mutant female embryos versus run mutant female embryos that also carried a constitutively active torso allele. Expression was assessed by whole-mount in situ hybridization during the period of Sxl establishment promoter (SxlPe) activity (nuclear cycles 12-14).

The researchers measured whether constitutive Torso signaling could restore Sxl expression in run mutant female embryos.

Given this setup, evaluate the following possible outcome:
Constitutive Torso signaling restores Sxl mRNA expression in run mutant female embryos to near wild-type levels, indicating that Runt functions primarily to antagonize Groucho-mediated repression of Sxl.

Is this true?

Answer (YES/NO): YES